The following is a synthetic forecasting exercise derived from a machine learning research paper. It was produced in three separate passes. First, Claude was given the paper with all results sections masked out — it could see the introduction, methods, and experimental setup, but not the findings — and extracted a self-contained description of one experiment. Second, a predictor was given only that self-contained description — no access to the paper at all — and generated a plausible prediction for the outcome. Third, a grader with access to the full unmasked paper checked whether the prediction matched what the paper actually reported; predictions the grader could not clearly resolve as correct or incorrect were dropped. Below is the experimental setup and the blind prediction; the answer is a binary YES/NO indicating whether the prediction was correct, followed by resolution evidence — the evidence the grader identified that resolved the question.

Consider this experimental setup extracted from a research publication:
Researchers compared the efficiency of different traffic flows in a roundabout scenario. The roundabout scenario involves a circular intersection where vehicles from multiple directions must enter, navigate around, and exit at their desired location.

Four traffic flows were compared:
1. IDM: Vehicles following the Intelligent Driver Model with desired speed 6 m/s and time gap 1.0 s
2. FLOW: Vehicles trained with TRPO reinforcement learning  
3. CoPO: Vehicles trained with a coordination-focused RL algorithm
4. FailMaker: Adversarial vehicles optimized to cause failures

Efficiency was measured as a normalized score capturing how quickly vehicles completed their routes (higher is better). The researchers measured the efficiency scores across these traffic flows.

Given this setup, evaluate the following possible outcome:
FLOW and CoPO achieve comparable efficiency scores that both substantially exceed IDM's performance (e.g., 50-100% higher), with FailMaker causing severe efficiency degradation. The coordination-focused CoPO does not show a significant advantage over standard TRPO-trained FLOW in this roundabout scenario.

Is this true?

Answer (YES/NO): NO